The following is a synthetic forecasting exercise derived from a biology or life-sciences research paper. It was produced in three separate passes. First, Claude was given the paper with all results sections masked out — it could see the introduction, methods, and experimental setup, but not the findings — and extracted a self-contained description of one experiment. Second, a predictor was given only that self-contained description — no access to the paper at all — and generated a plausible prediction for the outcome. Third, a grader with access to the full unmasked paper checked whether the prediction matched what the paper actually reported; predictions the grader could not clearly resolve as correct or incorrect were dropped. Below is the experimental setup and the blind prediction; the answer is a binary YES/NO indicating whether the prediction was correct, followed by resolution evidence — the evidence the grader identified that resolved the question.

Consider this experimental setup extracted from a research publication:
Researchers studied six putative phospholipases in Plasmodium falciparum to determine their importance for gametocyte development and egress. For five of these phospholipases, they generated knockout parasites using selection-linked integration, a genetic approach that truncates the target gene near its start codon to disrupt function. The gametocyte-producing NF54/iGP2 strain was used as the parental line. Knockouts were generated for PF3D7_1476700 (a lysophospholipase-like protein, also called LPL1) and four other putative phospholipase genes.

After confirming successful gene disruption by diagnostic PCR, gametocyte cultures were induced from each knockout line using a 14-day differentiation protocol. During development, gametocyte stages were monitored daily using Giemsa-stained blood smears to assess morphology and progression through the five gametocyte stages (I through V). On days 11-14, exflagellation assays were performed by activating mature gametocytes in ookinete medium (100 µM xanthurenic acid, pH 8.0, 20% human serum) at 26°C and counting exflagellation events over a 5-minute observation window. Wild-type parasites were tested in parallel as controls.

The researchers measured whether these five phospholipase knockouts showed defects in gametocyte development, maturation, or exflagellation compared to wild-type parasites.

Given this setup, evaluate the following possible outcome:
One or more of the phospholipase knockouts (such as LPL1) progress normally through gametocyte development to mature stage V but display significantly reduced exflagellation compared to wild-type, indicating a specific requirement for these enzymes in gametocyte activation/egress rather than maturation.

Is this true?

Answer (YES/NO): NO